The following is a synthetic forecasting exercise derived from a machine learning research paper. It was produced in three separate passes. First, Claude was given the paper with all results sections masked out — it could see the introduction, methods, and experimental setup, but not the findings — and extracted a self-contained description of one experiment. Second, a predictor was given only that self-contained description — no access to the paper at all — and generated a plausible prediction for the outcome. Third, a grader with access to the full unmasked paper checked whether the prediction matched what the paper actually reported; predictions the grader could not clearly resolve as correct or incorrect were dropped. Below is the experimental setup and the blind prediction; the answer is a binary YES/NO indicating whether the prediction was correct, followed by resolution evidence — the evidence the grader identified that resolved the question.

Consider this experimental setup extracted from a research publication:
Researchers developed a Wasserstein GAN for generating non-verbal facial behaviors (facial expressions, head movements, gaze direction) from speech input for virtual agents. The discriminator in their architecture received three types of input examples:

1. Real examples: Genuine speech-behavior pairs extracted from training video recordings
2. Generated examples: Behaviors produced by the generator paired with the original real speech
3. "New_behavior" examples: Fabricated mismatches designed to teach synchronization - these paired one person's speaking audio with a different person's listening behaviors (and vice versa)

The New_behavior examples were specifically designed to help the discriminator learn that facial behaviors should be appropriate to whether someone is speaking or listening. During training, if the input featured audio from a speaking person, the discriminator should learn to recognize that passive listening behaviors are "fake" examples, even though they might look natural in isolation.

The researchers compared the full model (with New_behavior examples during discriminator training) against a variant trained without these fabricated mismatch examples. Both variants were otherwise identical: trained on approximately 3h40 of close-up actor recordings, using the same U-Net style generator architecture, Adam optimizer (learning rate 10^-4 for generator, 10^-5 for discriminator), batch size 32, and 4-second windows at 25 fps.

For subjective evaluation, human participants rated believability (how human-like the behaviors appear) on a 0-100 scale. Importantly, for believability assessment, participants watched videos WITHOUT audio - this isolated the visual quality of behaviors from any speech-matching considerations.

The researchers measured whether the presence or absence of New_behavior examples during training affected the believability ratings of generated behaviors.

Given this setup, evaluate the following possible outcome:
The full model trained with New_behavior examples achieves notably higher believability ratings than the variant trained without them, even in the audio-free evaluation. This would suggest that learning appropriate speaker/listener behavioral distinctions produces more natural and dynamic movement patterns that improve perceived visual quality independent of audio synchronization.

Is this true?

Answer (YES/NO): YES